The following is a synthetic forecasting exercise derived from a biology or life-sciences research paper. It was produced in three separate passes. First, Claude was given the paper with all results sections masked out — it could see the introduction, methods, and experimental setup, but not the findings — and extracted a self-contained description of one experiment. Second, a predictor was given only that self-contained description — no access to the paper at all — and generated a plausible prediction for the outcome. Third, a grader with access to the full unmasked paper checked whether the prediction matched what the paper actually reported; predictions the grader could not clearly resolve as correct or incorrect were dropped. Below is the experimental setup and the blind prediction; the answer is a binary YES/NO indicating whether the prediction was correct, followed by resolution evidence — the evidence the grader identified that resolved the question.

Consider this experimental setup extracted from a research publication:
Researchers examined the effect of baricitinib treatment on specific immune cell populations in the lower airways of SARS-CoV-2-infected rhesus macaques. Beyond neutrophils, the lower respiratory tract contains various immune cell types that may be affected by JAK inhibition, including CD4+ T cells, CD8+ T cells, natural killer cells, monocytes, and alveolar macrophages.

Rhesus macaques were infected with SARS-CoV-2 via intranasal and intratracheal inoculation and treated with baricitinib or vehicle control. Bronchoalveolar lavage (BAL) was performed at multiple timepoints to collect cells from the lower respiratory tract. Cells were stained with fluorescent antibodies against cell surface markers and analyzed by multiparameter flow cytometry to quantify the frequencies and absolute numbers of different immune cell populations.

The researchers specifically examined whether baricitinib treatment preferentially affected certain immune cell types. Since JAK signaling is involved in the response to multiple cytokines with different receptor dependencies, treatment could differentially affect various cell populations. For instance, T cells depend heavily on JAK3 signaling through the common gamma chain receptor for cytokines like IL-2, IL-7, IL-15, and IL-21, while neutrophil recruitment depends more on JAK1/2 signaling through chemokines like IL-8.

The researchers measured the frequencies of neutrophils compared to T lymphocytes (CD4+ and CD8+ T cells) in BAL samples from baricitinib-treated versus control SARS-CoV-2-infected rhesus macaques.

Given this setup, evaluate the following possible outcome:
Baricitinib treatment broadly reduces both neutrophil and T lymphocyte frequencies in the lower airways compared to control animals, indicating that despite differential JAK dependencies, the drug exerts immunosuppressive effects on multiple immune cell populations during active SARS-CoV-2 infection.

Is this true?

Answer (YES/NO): NO